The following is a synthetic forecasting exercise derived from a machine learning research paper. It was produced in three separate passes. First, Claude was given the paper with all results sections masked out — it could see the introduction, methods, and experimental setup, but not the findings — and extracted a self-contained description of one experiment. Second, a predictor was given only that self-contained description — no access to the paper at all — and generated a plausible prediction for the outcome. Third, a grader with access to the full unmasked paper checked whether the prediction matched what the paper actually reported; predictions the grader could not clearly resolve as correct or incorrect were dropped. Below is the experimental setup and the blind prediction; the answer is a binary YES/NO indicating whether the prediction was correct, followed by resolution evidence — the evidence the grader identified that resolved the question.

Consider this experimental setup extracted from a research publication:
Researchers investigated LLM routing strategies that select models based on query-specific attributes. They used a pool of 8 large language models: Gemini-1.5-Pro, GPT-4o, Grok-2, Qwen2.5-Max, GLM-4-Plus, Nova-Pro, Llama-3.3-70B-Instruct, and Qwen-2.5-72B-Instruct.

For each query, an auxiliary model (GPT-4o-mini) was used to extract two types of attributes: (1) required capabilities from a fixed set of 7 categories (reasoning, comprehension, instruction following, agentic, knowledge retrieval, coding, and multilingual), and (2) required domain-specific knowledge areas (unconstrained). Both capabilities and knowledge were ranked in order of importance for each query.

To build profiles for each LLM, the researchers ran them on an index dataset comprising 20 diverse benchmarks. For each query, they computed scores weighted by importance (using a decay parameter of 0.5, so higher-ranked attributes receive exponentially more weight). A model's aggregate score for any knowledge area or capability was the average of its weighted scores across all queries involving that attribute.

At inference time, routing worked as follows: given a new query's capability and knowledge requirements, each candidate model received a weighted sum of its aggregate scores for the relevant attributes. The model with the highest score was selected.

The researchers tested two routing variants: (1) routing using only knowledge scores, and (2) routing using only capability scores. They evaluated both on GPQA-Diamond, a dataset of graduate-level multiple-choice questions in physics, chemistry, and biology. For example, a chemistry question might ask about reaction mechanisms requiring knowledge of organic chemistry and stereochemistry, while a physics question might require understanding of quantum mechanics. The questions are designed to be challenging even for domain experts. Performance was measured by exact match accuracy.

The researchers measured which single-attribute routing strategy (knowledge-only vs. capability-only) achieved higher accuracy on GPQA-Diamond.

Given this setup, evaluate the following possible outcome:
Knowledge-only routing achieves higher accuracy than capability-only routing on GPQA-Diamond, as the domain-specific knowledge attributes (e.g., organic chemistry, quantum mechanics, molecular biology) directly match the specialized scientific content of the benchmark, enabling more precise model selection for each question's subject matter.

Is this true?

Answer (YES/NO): YES